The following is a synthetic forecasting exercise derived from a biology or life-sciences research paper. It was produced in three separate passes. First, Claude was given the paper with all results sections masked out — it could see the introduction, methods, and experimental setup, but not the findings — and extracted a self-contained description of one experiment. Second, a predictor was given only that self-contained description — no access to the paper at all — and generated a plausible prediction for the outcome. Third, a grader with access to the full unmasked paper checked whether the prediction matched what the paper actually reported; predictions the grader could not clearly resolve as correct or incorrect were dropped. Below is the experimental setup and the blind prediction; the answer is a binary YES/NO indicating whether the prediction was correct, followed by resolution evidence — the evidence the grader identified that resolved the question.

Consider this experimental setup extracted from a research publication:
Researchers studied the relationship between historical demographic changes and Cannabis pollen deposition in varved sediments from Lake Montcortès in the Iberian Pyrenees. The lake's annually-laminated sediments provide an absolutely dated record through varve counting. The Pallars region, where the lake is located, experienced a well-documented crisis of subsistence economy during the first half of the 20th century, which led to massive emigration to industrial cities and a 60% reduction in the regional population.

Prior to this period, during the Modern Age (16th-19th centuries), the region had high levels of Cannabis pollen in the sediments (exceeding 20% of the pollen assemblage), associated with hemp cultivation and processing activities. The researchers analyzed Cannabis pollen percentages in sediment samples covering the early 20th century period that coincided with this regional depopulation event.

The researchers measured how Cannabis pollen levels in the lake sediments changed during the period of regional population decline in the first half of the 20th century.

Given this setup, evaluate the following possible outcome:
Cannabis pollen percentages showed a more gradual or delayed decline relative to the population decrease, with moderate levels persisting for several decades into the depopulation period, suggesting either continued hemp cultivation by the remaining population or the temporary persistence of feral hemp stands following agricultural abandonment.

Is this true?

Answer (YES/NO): NO